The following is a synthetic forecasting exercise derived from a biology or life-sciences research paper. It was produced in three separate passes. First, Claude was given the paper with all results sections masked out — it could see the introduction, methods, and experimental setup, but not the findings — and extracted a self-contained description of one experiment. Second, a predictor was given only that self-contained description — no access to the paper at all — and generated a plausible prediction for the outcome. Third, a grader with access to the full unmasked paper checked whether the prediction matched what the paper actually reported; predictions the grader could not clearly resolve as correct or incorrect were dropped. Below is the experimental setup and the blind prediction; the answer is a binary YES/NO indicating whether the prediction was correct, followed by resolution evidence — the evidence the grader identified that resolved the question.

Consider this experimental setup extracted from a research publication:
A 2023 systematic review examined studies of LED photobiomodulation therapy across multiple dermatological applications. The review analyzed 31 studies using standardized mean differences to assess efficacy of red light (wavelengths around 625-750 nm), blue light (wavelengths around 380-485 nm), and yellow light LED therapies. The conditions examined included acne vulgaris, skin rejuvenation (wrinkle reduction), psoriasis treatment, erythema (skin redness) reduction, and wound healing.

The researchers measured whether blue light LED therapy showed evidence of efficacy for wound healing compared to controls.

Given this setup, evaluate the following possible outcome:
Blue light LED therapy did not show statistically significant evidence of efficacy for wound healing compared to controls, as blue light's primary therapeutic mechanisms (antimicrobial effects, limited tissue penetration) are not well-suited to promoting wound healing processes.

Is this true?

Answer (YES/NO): YES